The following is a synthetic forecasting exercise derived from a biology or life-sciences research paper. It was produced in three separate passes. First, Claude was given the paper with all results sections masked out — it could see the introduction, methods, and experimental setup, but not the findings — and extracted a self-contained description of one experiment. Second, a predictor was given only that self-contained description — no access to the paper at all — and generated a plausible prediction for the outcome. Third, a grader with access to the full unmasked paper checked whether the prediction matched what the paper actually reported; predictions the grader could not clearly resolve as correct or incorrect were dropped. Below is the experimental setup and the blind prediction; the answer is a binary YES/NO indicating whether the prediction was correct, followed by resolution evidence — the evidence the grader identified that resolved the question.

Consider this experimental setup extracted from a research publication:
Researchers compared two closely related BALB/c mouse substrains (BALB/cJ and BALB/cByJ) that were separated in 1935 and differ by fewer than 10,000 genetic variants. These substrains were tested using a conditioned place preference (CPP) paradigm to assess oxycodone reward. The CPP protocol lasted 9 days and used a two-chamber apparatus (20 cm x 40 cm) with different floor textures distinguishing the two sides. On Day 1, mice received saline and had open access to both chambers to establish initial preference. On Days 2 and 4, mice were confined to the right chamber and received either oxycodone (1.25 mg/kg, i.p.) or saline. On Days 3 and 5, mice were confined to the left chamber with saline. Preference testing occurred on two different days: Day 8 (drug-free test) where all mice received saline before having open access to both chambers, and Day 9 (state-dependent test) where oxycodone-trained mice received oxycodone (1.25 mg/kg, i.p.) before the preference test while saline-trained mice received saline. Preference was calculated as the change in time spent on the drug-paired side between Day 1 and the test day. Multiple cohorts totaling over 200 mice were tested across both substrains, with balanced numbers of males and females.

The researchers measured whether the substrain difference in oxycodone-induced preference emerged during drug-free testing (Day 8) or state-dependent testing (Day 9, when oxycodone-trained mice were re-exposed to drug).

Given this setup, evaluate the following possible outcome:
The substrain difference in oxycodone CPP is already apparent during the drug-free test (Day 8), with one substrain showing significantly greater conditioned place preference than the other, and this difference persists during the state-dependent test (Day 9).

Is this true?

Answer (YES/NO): NO